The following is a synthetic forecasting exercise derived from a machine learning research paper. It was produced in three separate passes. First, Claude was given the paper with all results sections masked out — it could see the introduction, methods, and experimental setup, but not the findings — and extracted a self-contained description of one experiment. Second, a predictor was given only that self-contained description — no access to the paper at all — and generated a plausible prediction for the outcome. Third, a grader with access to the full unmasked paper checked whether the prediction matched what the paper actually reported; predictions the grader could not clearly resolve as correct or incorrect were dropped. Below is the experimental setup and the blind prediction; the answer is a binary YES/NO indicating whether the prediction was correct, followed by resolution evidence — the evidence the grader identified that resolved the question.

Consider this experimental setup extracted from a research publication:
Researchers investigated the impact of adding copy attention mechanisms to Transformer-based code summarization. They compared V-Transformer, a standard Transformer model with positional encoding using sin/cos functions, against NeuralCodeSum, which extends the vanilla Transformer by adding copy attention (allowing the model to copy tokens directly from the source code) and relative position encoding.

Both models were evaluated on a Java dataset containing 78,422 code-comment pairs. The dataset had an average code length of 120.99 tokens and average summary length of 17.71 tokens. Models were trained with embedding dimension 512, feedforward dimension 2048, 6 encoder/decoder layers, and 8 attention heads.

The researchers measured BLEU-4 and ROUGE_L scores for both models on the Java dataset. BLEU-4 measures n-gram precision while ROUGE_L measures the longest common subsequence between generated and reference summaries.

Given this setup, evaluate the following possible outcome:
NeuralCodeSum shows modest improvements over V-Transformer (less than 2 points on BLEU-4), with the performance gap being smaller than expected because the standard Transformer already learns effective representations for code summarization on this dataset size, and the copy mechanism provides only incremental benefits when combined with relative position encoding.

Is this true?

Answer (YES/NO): YES